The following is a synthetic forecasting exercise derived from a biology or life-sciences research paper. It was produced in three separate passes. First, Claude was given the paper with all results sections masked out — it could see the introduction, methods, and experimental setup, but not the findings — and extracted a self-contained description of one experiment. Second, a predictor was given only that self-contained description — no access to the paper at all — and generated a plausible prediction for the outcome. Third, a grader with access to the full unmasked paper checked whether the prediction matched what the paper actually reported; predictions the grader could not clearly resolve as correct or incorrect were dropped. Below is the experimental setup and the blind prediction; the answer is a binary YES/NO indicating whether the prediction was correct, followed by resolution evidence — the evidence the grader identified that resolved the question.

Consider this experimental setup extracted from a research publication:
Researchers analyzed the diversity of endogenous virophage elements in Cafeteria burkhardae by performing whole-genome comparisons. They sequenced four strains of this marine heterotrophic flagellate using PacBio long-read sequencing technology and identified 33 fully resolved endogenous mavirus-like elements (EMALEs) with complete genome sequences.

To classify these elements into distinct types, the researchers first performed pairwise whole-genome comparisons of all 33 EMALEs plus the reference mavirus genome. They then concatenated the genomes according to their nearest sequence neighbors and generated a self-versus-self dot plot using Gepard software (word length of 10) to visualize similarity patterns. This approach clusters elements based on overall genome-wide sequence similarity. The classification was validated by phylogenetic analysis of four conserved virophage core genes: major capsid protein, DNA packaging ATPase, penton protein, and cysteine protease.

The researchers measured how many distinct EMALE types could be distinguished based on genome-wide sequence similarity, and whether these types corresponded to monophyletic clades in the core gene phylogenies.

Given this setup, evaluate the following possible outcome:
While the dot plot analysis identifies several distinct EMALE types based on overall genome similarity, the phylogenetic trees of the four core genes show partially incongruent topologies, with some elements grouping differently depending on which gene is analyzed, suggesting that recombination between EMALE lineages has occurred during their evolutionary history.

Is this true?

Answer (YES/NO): NO